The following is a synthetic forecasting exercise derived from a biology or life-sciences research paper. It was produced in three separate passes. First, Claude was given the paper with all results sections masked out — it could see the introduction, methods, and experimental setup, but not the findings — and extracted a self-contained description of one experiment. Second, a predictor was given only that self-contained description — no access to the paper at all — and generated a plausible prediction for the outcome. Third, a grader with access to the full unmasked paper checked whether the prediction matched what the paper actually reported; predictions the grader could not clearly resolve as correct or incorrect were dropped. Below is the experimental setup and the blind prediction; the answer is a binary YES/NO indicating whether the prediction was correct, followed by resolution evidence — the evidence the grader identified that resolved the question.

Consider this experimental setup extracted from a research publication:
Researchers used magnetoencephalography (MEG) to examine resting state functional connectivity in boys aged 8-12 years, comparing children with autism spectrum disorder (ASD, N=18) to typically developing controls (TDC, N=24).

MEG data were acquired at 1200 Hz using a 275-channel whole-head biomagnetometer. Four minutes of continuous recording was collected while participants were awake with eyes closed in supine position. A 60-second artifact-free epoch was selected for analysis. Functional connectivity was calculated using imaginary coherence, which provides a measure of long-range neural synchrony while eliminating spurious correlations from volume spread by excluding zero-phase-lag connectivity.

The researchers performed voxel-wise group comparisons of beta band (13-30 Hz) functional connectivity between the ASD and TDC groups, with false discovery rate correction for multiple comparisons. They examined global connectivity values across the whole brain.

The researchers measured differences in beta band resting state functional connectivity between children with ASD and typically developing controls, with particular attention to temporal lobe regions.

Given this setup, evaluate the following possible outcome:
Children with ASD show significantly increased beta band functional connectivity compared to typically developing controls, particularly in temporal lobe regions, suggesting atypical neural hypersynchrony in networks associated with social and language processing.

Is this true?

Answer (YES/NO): NO